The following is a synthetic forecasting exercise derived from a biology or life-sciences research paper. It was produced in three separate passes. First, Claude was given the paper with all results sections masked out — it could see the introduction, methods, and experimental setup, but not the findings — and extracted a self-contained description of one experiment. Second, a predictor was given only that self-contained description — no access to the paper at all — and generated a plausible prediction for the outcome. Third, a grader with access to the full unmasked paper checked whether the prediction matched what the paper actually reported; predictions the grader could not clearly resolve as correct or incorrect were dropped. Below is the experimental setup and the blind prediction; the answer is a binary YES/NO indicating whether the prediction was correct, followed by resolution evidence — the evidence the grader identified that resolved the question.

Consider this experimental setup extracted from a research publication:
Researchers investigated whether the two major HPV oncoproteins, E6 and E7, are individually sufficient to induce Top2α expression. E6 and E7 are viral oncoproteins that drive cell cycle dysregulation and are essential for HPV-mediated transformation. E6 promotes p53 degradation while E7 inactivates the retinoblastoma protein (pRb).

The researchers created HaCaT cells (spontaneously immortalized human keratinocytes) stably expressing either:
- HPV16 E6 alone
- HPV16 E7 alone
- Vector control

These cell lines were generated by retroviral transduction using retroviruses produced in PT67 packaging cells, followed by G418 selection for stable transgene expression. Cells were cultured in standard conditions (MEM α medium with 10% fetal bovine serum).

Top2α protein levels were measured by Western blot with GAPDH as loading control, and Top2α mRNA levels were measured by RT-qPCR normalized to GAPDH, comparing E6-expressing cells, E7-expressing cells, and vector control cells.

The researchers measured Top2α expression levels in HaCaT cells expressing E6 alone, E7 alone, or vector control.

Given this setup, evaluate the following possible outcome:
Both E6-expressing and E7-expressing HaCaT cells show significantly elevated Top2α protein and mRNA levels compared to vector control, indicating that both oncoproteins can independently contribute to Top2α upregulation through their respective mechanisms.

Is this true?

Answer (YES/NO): NO